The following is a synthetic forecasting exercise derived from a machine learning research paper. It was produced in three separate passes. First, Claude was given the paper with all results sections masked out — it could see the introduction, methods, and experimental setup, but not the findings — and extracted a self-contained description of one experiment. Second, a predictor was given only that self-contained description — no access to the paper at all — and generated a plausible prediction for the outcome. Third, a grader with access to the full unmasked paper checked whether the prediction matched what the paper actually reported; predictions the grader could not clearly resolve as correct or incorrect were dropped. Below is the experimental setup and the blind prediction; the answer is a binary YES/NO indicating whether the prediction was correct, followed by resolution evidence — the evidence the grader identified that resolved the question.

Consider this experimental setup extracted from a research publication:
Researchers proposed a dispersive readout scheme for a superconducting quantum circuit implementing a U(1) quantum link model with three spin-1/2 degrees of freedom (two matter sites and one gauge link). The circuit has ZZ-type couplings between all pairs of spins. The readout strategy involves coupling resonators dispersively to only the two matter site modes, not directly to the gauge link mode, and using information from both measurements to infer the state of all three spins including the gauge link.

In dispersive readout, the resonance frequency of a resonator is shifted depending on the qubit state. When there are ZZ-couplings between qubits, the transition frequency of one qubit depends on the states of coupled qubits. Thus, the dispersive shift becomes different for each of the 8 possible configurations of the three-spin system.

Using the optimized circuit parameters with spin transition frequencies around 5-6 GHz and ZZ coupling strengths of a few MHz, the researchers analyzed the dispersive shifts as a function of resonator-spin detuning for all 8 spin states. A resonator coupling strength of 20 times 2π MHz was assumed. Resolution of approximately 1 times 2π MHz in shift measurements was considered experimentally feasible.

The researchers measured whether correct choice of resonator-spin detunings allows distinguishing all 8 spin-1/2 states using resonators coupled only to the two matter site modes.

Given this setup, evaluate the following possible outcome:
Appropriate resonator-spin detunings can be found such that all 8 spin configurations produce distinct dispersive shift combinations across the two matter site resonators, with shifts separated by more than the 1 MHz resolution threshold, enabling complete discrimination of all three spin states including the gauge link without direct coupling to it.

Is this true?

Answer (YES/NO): YES